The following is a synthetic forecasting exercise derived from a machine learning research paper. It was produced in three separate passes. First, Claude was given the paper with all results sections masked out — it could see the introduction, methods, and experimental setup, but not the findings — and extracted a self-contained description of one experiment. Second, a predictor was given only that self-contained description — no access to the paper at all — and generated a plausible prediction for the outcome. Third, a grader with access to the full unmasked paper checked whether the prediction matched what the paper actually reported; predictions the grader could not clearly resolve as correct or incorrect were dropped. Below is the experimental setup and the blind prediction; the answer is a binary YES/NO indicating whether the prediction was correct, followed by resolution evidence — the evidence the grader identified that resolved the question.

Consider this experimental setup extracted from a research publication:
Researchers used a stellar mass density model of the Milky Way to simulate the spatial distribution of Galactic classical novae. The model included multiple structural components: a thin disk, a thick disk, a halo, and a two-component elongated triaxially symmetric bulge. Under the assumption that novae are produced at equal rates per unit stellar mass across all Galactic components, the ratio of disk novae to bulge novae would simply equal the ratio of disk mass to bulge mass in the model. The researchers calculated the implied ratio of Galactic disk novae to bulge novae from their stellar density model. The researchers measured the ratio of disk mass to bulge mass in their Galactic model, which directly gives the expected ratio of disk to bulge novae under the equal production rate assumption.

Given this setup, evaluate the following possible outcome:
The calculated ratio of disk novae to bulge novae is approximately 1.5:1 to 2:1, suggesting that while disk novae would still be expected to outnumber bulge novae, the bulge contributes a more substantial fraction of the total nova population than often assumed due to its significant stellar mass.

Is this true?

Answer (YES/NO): YES